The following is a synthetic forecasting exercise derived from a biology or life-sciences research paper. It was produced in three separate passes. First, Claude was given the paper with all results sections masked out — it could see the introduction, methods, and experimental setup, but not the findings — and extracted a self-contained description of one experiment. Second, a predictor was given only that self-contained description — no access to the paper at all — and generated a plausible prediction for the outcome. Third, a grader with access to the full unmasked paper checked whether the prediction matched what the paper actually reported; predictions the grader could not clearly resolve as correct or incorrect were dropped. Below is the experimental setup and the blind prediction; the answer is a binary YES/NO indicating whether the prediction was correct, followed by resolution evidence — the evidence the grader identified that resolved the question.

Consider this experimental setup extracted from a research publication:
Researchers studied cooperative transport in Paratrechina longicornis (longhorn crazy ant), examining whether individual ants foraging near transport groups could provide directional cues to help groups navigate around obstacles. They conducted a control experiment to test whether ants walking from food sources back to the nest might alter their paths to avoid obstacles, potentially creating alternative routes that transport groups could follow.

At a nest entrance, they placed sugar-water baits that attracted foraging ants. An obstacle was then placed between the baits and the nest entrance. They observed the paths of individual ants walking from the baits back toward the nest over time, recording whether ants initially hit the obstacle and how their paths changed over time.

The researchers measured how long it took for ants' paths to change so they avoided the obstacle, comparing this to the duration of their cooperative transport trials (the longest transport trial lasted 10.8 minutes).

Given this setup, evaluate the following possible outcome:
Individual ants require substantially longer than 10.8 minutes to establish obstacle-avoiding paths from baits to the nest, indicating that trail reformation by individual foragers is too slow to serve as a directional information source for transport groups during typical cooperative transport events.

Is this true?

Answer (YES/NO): YES